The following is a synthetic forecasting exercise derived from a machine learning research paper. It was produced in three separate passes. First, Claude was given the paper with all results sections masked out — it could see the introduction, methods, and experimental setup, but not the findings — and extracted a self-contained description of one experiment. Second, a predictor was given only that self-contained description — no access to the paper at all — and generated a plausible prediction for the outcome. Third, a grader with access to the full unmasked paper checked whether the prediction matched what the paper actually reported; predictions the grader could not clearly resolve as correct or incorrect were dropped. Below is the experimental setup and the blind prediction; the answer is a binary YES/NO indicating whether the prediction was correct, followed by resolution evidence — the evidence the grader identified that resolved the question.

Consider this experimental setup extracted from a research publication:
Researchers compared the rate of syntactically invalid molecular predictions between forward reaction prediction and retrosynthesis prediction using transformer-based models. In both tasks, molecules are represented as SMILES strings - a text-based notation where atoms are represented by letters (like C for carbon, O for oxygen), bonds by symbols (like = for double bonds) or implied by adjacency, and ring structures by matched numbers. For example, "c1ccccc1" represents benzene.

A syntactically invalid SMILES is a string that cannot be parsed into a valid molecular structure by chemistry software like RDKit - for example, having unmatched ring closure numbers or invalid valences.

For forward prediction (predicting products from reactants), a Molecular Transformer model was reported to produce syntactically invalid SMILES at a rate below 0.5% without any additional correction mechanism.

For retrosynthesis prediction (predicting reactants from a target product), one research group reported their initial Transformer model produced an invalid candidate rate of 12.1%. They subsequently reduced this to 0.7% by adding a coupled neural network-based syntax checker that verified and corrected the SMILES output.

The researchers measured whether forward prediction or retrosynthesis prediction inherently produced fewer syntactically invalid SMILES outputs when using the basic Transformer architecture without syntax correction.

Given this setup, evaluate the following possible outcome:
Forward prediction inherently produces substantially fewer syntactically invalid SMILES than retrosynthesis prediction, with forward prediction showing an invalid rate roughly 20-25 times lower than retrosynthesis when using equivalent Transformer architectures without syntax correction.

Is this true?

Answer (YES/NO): YES